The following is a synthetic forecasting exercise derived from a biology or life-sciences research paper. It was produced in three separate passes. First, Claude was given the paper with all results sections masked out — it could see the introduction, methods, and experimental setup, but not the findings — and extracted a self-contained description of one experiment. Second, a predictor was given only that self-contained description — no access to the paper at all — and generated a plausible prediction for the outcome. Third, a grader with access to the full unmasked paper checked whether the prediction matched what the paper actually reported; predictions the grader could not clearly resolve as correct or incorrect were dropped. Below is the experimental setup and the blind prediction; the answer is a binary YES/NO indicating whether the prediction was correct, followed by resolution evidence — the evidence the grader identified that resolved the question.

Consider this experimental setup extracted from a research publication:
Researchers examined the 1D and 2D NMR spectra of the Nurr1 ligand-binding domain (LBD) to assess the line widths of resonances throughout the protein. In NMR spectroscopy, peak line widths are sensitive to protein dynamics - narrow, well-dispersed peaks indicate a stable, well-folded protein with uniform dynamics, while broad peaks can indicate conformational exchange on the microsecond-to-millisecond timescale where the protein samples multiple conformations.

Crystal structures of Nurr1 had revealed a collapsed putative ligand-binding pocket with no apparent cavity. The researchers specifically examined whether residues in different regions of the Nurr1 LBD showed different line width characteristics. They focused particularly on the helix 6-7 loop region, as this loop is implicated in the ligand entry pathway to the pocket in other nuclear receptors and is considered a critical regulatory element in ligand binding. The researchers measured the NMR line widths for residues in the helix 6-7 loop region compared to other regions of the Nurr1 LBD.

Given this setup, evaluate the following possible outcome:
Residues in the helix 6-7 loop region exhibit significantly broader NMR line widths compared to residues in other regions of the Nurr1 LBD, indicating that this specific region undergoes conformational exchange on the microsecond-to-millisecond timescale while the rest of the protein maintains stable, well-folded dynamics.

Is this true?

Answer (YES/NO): NO